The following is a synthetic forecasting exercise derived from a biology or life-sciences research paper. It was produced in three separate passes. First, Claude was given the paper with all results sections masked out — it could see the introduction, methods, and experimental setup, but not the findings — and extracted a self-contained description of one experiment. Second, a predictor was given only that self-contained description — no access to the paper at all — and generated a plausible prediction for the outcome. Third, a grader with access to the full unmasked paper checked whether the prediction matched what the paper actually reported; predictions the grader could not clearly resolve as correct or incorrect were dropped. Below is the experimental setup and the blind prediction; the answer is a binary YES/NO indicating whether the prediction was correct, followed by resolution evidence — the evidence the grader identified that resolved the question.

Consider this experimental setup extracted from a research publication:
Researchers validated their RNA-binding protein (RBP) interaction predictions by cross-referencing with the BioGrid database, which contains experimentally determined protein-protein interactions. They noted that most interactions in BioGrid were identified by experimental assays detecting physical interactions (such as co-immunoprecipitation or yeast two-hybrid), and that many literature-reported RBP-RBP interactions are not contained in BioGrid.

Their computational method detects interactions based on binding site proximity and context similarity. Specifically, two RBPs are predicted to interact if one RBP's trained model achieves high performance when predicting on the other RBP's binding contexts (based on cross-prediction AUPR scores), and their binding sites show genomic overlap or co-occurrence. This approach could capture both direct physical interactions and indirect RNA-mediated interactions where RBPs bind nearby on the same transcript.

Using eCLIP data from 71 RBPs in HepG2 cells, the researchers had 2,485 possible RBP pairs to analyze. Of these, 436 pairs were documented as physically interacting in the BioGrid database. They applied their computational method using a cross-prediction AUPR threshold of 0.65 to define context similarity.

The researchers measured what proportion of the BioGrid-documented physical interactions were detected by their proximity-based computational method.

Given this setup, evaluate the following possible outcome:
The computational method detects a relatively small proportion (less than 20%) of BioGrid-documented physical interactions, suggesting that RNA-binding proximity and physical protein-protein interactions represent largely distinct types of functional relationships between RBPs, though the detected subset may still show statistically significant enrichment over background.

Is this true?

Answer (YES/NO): NO